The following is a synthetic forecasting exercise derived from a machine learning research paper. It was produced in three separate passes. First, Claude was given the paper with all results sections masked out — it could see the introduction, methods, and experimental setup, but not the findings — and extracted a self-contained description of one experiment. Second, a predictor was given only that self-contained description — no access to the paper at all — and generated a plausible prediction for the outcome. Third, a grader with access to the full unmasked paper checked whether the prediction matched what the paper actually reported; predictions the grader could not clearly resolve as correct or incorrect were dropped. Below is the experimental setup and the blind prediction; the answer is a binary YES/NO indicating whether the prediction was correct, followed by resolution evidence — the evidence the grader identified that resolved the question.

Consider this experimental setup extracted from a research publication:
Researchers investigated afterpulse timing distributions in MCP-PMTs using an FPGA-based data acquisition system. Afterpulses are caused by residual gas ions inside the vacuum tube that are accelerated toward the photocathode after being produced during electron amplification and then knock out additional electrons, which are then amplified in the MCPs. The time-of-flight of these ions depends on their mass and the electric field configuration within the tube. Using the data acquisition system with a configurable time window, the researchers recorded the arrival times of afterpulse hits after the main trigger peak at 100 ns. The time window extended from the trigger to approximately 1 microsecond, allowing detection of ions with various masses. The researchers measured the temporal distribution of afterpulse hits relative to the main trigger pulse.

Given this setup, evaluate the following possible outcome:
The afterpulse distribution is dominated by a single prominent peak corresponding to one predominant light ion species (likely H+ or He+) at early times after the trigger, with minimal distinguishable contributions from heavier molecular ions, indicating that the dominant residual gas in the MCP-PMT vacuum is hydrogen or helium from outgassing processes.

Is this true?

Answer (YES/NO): NO